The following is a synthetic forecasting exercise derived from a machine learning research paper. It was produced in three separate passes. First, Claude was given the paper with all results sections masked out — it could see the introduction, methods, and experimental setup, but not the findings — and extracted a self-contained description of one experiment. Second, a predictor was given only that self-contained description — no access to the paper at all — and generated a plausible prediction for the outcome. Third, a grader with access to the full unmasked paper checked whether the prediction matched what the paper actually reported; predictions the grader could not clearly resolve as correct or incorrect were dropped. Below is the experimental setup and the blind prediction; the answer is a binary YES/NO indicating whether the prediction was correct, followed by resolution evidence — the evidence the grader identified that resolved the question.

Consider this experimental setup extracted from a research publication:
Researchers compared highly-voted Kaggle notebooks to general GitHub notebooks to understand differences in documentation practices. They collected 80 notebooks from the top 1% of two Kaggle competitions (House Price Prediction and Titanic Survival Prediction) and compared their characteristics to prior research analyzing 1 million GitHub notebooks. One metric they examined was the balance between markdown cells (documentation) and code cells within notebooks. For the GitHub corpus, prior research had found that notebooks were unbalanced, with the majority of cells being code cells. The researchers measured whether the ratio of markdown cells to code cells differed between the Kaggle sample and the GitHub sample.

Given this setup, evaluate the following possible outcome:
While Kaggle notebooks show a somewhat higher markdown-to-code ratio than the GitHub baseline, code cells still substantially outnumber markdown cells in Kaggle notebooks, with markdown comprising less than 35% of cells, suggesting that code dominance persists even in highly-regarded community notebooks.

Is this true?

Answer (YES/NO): NO